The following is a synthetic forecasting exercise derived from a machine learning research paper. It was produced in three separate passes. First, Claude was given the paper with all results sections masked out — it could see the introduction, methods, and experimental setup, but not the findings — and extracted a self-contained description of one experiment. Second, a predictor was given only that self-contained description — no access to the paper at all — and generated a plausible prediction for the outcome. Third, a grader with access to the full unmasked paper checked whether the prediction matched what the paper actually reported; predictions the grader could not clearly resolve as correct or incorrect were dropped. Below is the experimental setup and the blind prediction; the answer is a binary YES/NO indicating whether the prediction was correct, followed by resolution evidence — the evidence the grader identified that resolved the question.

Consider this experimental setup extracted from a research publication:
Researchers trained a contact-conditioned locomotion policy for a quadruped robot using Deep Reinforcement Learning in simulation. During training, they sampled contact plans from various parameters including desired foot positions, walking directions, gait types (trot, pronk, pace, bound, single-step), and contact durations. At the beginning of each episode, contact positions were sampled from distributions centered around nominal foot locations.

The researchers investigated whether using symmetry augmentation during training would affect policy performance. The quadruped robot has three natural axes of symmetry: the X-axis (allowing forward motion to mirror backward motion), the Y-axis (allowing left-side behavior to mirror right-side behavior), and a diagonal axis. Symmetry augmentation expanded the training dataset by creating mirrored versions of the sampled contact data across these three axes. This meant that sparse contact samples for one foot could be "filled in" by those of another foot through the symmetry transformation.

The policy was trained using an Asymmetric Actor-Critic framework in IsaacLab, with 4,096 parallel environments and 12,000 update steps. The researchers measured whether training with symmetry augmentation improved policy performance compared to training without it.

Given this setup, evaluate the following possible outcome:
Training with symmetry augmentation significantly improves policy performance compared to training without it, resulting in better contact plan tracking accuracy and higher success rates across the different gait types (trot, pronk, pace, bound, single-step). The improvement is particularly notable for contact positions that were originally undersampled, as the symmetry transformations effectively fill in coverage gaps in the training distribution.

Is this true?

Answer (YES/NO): NO